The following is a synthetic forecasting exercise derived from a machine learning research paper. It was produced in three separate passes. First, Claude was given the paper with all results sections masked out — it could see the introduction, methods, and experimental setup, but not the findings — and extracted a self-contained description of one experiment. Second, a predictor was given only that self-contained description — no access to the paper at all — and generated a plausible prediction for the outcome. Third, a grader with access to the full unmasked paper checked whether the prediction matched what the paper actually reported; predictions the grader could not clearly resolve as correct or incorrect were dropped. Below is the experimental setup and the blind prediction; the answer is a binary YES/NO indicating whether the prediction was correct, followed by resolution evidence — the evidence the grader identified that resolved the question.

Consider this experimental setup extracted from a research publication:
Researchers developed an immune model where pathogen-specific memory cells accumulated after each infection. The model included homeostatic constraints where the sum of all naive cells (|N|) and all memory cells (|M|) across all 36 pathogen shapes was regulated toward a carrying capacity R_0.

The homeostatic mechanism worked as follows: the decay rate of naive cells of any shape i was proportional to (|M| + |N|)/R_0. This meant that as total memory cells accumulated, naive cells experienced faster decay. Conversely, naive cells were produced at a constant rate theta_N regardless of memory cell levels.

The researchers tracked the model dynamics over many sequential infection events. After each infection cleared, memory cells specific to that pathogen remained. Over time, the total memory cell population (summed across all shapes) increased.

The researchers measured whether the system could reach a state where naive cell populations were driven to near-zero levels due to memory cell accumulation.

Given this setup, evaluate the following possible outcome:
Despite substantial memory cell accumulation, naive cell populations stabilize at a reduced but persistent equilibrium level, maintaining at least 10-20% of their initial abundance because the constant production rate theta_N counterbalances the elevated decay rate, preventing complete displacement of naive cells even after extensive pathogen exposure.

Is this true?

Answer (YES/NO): YES